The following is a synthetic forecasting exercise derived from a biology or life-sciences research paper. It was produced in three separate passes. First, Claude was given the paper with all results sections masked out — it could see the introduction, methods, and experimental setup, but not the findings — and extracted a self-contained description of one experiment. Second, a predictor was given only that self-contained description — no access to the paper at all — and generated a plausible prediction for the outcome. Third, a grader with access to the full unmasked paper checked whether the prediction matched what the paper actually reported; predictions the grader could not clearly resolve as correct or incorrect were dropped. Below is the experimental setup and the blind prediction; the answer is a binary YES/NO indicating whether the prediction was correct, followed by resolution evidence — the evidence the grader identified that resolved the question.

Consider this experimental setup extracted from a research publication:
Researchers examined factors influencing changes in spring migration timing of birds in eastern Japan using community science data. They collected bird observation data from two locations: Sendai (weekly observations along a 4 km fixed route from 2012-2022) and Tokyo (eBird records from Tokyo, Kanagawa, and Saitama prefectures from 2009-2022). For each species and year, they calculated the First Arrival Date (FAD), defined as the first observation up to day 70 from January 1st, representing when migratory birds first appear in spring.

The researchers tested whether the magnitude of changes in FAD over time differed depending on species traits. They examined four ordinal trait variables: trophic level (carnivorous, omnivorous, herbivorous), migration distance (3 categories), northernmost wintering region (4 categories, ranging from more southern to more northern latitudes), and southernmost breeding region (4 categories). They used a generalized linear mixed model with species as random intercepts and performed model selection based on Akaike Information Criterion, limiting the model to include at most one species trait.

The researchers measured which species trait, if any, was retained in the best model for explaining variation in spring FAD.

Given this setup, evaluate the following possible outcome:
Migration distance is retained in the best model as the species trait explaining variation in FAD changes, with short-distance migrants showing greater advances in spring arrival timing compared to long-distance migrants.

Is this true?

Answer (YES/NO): NO